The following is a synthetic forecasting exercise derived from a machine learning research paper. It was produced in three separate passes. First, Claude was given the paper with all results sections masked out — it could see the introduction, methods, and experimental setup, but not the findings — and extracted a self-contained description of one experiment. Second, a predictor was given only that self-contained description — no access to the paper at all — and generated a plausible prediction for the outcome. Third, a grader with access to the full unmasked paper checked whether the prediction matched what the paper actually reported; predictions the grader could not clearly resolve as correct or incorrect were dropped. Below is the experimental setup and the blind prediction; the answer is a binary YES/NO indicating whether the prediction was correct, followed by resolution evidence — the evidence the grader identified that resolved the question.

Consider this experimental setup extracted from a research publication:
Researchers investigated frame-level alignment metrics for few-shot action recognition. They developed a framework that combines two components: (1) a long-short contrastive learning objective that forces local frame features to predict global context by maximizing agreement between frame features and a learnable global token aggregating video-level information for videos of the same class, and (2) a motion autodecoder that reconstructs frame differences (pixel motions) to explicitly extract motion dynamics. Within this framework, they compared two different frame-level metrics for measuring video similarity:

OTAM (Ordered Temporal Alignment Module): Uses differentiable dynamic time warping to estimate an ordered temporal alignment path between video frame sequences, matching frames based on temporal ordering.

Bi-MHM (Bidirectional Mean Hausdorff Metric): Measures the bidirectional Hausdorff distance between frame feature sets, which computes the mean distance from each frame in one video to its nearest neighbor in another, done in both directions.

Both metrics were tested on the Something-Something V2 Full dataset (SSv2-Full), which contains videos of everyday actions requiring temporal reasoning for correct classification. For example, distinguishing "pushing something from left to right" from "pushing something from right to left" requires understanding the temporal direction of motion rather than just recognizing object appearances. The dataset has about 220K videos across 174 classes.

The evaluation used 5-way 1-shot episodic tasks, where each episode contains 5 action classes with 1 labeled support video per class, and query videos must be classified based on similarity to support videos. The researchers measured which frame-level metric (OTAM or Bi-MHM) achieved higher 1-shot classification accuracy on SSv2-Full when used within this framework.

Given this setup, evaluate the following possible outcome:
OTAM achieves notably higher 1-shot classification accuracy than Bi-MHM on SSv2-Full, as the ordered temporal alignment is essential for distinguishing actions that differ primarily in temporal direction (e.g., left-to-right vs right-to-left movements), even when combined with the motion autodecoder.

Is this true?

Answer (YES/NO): NO